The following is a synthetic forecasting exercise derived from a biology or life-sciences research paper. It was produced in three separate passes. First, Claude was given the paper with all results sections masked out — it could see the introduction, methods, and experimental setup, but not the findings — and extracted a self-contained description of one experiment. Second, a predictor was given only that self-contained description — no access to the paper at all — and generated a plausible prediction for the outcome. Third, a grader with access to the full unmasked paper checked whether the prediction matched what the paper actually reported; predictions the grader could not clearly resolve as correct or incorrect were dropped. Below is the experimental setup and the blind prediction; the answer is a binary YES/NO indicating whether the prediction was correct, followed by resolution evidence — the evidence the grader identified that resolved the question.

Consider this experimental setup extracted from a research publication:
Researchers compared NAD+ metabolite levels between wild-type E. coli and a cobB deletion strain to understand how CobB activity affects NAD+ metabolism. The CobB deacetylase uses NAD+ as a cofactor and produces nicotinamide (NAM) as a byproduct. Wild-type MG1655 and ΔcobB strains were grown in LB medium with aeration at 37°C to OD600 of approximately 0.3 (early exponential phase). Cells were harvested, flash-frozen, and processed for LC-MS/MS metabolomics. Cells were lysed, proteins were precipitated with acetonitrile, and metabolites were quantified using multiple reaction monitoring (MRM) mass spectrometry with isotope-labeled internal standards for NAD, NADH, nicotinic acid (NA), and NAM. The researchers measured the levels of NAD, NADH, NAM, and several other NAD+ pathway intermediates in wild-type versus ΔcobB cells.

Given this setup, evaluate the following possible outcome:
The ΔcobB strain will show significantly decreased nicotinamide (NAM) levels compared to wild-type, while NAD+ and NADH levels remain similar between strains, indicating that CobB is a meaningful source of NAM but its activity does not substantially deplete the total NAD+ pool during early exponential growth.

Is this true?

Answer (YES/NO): NO